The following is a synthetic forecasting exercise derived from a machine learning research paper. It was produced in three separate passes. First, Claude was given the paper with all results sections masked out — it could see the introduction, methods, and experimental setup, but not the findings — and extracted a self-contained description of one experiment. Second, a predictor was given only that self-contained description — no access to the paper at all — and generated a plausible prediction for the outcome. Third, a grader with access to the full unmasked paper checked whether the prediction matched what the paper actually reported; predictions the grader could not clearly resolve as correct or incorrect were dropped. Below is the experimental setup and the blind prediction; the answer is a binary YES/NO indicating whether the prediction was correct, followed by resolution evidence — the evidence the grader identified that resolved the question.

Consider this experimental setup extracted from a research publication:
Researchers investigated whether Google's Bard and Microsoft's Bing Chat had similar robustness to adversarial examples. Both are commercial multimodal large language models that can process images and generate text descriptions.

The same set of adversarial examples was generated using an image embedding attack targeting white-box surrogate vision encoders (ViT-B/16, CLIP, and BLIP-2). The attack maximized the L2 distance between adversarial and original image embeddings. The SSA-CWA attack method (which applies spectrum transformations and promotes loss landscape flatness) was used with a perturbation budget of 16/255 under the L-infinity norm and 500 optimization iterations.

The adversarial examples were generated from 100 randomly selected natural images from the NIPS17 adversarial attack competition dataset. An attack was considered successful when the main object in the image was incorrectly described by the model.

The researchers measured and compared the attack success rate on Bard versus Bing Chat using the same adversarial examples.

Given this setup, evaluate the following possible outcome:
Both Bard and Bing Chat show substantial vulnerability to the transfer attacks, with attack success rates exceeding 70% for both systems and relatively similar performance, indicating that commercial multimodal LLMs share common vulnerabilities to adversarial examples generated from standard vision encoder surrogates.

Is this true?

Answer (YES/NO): NO